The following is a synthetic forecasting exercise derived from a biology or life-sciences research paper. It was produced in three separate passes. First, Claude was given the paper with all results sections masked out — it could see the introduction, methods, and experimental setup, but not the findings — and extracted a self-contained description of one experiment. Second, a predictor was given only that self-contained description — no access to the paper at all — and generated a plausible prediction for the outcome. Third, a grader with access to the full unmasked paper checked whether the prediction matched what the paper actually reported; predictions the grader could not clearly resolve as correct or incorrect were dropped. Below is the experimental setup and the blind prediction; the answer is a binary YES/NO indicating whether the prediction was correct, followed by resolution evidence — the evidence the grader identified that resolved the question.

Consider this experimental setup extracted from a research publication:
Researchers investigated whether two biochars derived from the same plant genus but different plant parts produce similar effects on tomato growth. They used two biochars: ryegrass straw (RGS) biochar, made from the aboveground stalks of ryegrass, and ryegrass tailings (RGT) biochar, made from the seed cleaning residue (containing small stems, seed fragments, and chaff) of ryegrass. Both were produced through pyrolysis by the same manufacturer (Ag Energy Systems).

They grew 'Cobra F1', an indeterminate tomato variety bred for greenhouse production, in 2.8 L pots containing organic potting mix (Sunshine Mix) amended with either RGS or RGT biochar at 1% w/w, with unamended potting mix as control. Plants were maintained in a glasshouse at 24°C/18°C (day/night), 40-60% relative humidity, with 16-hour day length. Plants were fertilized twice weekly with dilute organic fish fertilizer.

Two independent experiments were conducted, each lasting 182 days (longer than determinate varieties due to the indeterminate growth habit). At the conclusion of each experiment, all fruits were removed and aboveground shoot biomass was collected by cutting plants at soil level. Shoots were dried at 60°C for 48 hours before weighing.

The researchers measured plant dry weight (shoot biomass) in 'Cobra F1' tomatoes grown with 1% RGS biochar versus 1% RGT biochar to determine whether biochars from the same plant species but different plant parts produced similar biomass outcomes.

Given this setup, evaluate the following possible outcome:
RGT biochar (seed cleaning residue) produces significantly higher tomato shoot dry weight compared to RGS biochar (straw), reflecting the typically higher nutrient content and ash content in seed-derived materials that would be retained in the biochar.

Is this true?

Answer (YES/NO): NO